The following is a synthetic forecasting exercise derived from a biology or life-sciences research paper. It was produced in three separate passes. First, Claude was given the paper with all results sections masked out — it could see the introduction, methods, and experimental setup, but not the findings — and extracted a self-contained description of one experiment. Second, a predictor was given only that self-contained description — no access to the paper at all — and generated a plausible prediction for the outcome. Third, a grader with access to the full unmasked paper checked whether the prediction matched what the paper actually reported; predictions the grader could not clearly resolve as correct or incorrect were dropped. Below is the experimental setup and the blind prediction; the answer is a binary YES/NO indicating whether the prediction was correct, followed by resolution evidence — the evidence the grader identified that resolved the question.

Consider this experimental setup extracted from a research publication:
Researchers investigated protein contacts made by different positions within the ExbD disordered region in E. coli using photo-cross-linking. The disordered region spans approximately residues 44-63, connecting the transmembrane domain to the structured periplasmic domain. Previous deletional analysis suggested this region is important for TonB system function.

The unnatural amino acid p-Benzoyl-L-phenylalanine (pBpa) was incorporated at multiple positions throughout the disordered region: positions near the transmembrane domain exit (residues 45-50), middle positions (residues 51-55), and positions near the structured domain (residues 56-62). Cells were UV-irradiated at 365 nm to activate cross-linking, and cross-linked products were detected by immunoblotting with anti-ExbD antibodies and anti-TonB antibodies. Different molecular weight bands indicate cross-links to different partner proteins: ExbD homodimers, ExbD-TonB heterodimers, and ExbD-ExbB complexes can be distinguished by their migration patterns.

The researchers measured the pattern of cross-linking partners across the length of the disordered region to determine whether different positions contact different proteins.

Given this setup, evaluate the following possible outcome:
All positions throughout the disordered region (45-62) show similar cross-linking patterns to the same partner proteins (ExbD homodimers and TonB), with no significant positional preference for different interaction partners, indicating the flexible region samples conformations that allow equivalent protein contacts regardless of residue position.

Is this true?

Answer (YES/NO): NO